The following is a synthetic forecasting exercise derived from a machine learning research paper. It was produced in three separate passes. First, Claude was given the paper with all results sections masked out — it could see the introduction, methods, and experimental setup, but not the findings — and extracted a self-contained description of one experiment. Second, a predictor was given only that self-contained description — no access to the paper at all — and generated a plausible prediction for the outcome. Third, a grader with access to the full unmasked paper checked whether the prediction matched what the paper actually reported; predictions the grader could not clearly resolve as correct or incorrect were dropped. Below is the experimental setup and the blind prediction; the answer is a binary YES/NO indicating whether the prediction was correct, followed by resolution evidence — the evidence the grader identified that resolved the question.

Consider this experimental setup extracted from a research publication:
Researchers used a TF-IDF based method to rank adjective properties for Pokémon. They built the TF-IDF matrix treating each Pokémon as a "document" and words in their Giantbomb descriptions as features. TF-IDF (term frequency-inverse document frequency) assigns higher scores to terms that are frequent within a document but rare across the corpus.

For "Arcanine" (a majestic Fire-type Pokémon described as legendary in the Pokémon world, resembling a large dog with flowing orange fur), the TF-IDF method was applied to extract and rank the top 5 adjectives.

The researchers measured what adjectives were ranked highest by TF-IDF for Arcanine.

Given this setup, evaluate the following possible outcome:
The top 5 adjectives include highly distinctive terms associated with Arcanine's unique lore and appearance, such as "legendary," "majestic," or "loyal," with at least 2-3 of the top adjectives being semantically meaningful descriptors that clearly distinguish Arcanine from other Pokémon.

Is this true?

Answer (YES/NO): NO